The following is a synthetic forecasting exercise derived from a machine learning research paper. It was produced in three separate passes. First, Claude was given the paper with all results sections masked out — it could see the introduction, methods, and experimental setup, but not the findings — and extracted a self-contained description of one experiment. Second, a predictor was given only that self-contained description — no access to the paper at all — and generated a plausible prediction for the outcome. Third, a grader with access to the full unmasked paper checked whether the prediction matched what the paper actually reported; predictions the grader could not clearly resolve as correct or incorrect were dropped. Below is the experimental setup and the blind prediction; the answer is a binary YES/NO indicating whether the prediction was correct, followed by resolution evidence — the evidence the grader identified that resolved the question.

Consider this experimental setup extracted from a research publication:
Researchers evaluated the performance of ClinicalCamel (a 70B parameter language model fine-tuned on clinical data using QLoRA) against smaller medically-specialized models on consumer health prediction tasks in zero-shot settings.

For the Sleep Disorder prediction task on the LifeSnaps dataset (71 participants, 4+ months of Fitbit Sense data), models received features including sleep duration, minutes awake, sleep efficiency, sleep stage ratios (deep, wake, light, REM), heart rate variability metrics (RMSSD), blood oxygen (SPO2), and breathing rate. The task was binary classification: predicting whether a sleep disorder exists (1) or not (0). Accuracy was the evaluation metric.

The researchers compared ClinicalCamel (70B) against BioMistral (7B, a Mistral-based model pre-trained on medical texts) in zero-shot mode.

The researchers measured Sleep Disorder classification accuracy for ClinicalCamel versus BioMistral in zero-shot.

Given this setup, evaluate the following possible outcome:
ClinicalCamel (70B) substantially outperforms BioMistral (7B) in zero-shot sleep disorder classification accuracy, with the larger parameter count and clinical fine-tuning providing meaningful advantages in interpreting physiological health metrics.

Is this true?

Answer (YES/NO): NO